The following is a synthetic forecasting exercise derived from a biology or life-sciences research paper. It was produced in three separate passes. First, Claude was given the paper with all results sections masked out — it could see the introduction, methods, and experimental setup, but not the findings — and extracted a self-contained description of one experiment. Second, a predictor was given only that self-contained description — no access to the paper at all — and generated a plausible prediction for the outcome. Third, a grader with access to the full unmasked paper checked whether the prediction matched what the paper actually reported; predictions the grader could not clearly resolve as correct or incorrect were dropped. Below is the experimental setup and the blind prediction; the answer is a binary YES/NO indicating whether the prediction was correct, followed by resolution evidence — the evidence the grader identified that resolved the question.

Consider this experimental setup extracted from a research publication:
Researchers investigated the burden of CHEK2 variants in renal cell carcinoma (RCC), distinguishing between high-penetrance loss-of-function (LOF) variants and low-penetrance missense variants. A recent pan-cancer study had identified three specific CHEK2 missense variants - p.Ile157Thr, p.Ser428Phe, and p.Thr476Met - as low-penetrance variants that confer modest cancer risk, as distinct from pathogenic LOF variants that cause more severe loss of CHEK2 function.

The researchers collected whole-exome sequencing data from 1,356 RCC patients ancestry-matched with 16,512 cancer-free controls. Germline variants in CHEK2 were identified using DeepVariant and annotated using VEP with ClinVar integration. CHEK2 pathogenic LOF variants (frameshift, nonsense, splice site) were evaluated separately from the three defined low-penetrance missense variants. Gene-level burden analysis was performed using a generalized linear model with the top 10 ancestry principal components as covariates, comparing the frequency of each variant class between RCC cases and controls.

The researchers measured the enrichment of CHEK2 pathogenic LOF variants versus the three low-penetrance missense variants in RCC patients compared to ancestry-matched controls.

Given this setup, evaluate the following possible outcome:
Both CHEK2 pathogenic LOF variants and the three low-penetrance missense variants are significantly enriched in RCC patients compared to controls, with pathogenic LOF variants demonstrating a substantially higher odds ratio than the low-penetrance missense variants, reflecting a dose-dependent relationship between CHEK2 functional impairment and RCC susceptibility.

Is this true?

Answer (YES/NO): NO